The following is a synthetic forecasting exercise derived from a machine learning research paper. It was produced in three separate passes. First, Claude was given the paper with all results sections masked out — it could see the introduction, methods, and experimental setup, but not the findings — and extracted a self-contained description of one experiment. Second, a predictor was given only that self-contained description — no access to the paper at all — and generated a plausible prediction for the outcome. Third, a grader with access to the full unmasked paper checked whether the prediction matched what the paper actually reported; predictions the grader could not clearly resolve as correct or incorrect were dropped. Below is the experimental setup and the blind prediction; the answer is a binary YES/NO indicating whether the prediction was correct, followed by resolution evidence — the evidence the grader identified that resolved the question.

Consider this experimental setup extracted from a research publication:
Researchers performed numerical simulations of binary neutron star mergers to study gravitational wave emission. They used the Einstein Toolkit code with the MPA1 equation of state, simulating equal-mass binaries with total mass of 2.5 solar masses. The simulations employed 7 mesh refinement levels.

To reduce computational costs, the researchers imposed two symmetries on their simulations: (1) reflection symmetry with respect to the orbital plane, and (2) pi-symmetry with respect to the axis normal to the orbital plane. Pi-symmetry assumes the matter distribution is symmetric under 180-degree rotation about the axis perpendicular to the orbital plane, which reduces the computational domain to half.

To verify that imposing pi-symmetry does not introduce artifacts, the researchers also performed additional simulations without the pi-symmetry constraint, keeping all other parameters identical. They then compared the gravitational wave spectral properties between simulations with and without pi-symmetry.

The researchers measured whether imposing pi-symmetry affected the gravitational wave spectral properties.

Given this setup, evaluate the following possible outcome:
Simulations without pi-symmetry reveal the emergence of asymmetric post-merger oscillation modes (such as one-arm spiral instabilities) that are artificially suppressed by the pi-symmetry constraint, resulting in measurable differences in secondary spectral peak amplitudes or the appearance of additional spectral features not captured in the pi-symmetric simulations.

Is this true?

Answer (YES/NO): NO